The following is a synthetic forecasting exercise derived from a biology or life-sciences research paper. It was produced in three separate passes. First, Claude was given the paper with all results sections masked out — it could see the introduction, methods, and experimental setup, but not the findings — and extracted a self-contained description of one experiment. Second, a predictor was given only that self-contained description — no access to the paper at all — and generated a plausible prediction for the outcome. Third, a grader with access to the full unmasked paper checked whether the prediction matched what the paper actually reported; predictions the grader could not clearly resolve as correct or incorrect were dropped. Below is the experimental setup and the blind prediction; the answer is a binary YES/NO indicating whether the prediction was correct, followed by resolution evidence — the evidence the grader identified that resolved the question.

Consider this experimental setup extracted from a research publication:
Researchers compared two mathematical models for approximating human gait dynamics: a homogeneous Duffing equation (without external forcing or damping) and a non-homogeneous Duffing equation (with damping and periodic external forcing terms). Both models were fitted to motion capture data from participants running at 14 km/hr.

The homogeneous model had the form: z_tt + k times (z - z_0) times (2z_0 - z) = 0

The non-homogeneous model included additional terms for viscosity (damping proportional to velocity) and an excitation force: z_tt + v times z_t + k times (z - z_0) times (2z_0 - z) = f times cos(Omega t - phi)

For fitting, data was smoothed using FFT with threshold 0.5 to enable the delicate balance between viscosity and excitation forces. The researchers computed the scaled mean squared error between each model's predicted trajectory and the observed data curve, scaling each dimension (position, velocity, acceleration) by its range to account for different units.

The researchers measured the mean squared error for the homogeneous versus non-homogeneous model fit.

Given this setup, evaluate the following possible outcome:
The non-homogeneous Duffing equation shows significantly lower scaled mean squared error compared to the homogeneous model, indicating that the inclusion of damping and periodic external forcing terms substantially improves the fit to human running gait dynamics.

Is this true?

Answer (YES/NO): YES